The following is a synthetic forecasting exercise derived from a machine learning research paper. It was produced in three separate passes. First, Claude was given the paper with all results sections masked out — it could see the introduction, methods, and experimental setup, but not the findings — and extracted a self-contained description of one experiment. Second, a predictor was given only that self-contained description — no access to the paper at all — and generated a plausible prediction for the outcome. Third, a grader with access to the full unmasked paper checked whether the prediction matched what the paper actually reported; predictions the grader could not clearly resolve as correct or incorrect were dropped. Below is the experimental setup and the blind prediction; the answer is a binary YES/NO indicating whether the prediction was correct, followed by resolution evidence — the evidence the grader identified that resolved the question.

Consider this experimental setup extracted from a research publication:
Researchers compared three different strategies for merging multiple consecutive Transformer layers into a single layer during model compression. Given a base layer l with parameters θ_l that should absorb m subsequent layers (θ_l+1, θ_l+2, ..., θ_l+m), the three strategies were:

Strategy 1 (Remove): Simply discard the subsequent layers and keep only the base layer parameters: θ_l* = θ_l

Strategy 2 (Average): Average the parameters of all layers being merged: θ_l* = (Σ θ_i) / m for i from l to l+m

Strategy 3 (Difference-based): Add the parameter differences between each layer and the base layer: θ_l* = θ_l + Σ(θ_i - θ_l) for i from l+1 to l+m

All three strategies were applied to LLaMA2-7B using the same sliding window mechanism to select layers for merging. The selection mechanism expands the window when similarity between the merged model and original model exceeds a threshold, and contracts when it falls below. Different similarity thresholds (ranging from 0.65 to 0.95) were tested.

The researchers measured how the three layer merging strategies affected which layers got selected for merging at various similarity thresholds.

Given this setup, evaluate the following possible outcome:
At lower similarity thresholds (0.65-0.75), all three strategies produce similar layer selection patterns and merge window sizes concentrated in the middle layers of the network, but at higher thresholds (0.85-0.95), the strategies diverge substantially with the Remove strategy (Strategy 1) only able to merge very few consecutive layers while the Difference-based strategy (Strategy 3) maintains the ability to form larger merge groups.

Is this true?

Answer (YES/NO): NO